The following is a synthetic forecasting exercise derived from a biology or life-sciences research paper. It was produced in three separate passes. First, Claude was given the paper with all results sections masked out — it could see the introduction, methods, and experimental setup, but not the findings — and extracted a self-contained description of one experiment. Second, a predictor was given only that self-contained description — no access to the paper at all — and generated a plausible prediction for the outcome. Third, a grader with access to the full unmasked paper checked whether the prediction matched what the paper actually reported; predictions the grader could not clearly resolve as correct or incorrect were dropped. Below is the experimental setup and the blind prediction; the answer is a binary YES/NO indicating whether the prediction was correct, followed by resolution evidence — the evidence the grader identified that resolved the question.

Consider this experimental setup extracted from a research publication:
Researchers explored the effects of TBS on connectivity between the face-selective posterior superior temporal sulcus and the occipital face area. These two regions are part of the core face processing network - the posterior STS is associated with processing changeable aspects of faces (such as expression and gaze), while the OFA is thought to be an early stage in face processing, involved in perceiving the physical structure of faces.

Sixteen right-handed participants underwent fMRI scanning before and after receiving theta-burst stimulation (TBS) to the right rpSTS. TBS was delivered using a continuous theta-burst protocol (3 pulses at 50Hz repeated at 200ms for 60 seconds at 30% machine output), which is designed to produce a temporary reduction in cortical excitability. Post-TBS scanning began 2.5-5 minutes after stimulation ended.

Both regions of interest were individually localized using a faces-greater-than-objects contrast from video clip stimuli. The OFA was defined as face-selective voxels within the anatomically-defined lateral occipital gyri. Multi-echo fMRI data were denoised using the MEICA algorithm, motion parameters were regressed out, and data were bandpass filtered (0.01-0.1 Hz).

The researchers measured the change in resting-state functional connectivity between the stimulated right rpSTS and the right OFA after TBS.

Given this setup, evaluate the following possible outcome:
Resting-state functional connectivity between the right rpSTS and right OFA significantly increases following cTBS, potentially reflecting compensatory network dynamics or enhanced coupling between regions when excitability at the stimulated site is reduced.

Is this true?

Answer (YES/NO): NO